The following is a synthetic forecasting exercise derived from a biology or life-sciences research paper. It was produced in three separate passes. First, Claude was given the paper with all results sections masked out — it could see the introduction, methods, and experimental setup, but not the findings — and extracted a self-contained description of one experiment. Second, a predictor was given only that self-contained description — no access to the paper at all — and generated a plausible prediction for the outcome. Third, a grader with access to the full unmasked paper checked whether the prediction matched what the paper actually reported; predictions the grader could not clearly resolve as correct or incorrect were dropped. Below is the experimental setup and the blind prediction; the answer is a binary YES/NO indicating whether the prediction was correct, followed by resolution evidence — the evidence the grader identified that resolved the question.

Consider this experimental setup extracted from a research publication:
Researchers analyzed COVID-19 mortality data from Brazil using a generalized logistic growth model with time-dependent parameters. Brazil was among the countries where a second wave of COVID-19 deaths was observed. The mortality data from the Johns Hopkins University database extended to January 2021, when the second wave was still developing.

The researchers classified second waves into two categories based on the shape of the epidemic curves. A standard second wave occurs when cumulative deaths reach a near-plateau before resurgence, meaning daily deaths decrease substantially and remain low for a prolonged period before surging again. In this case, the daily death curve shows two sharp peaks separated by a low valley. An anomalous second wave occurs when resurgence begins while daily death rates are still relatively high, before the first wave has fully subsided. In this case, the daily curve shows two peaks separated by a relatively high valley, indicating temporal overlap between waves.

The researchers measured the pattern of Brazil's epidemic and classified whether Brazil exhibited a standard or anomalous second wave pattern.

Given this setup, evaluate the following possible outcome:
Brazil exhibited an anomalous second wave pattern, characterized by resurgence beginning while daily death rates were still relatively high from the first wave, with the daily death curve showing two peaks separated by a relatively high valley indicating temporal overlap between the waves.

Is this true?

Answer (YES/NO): YES